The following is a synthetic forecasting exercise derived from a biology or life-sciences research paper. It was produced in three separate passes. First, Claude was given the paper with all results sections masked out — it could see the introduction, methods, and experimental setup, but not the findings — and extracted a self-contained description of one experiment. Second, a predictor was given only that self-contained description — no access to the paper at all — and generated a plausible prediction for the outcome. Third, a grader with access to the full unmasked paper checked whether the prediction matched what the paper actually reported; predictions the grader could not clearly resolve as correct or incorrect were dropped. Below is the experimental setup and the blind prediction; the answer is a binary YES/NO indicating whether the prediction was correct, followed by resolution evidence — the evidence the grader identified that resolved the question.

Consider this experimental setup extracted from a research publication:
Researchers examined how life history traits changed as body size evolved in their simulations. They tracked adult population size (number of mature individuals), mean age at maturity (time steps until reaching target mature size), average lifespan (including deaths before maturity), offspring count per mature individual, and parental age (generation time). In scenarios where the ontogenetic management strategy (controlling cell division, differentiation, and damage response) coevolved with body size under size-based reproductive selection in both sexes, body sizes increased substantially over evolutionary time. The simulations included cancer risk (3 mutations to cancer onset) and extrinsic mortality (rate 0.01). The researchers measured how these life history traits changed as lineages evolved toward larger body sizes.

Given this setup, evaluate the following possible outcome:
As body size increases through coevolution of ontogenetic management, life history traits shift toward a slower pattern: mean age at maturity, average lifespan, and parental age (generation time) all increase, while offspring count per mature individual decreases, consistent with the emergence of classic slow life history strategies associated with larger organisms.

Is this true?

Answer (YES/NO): NO